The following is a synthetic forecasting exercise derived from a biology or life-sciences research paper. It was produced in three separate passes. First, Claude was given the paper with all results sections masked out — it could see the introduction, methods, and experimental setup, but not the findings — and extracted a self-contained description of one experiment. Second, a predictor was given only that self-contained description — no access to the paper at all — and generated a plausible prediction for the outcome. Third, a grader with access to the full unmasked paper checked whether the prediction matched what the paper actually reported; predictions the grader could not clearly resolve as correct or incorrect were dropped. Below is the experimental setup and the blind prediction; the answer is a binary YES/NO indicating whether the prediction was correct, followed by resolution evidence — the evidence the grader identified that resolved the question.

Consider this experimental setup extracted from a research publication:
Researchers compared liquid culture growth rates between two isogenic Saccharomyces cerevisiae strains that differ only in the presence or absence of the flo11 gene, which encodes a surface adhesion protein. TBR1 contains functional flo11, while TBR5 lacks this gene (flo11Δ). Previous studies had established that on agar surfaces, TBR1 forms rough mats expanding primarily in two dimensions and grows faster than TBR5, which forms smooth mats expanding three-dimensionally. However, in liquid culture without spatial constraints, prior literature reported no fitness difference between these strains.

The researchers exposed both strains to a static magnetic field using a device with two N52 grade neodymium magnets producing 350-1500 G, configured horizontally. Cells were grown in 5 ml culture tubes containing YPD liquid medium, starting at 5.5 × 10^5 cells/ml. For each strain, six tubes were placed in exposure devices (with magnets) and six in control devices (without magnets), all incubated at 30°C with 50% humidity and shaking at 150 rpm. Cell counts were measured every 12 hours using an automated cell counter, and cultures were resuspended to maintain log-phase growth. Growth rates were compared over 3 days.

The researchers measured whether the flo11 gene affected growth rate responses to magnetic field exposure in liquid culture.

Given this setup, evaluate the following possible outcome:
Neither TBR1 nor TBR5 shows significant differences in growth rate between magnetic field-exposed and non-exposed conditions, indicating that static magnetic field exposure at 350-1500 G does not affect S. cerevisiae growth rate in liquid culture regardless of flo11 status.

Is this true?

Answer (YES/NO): NO